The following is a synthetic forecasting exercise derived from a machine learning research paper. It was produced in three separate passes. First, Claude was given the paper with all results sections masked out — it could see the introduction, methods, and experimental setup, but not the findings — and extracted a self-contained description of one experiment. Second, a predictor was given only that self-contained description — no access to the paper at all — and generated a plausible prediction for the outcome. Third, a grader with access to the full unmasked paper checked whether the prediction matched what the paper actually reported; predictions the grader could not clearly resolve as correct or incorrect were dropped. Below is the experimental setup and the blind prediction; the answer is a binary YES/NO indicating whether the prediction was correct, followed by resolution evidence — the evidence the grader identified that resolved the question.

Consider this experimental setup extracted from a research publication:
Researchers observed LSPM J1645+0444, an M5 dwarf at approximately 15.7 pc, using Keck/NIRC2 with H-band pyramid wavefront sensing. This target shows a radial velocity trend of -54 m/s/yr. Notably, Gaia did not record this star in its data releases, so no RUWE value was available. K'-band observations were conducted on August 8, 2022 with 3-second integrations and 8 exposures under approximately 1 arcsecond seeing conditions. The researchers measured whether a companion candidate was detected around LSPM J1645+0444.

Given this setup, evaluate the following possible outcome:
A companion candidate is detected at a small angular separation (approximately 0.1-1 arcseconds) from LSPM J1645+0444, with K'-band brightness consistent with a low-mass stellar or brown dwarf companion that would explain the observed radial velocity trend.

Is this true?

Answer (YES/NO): YES